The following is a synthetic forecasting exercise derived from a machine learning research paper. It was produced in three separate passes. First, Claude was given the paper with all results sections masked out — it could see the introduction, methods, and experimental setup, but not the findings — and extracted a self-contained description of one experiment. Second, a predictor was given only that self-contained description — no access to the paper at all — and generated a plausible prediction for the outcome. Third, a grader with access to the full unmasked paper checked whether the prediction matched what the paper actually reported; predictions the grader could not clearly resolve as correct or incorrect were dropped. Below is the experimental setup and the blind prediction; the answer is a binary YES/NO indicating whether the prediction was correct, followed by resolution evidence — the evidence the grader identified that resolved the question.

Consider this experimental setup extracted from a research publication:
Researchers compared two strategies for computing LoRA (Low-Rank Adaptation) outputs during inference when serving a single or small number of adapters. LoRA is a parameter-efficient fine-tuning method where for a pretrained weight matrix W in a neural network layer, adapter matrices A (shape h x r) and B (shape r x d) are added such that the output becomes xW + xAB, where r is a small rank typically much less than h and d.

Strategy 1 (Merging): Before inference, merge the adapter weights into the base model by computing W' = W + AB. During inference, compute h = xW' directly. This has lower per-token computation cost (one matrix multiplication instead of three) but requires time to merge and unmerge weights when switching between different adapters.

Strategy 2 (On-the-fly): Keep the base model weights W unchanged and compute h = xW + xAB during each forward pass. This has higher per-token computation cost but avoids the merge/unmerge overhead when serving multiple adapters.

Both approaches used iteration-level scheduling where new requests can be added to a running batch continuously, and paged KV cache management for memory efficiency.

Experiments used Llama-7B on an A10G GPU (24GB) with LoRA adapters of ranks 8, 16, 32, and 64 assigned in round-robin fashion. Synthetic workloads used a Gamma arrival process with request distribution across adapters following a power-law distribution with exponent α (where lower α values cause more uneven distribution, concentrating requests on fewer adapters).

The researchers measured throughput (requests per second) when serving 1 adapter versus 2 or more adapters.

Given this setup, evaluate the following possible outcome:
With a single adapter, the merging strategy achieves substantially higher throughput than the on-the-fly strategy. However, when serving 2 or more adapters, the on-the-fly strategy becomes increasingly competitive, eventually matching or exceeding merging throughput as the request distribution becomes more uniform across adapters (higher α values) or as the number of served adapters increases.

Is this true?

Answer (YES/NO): NO